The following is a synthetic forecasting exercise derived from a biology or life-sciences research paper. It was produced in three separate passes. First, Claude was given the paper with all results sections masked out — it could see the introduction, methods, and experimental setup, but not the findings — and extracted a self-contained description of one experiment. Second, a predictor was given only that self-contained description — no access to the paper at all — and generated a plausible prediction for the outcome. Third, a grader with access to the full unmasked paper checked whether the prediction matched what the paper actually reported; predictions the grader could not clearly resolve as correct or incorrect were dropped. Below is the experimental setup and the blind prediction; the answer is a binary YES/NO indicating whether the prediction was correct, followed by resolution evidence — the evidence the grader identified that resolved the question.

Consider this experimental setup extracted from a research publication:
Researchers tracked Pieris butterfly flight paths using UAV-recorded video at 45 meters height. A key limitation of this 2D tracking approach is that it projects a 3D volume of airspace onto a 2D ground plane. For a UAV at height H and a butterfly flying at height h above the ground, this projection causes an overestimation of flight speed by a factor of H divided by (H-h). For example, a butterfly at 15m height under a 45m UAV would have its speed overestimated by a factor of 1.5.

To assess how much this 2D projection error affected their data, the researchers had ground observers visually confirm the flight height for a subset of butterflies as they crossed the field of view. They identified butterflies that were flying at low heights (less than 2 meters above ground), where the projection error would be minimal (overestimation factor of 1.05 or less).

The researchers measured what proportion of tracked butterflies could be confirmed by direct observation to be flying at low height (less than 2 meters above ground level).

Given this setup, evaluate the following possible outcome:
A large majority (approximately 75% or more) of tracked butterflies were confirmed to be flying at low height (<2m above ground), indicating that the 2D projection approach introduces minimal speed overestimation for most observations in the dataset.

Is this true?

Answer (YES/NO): NO